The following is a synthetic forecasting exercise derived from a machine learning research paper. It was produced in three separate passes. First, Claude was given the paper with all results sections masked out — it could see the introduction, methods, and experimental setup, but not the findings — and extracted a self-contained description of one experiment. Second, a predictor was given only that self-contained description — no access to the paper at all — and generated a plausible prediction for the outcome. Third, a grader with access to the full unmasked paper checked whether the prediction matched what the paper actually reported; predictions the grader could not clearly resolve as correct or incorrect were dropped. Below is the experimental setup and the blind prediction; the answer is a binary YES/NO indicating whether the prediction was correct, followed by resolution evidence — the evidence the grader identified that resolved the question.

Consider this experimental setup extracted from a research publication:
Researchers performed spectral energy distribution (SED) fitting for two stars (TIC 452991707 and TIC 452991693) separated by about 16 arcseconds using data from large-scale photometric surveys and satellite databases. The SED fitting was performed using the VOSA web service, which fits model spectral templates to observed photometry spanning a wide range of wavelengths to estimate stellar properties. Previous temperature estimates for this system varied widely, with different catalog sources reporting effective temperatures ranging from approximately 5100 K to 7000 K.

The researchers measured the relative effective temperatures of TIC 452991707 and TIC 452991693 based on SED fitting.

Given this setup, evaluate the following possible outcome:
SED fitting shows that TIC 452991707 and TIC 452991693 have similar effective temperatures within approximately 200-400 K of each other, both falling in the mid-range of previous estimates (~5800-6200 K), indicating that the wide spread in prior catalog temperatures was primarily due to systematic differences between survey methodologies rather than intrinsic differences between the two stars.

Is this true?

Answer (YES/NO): NO